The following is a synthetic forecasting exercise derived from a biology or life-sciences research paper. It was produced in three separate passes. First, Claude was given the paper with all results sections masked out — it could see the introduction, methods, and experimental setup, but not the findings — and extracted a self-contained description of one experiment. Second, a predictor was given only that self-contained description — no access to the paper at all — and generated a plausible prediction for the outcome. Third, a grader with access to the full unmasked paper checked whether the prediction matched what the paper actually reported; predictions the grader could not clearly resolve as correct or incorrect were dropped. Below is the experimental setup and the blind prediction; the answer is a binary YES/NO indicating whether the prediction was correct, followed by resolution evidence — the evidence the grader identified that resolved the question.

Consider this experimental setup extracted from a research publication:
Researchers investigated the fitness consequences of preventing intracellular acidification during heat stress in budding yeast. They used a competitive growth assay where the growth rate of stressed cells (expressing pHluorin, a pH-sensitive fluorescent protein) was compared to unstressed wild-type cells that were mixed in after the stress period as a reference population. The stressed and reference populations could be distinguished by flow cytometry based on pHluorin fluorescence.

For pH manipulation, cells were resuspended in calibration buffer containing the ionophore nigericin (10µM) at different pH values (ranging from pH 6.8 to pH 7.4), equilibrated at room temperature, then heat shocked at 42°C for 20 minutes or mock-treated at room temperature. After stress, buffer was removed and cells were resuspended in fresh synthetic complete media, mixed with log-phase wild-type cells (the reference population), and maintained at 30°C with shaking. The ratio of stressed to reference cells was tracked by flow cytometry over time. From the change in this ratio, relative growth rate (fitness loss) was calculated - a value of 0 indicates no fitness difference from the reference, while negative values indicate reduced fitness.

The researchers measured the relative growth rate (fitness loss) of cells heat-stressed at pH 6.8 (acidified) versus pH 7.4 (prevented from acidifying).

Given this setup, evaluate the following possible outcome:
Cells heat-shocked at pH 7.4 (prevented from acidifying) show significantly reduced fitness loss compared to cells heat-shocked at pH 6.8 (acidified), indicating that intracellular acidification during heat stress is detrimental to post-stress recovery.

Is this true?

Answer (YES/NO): NO